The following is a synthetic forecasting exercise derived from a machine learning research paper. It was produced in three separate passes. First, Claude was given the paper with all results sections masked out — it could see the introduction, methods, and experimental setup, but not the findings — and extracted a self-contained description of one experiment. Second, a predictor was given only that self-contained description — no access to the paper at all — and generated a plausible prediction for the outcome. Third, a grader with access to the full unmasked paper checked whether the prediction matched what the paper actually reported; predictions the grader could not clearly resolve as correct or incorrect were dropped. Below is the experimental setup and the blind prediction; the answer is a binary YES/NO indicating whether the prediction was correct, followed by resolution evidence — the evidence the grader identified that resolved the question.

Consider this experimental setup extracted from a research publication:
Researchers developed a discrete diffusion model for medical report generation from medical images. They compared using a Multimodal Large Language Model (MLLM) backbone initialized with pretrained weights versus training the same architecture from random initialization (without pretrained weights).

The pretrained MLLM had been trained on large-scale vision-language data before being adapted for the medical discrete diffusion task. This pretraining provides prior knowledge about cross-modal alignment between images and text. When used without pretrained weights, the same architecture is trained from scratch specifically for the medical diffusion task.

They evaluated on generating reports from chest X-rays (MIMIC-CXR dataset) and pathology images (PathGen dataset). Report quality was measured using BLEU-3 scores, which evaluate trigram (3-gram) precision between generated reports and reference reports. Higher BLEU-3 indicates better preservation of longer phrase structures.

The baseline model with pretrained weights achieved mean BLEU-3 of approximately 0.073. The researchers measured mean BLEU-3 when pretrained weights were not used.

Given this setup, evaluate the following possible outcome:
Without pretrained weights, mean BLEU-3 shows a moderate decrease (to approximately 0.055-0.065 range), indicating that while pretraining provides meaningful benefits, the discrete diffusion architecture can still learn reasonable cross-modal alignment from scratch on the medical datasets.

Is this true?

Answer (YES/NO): NO